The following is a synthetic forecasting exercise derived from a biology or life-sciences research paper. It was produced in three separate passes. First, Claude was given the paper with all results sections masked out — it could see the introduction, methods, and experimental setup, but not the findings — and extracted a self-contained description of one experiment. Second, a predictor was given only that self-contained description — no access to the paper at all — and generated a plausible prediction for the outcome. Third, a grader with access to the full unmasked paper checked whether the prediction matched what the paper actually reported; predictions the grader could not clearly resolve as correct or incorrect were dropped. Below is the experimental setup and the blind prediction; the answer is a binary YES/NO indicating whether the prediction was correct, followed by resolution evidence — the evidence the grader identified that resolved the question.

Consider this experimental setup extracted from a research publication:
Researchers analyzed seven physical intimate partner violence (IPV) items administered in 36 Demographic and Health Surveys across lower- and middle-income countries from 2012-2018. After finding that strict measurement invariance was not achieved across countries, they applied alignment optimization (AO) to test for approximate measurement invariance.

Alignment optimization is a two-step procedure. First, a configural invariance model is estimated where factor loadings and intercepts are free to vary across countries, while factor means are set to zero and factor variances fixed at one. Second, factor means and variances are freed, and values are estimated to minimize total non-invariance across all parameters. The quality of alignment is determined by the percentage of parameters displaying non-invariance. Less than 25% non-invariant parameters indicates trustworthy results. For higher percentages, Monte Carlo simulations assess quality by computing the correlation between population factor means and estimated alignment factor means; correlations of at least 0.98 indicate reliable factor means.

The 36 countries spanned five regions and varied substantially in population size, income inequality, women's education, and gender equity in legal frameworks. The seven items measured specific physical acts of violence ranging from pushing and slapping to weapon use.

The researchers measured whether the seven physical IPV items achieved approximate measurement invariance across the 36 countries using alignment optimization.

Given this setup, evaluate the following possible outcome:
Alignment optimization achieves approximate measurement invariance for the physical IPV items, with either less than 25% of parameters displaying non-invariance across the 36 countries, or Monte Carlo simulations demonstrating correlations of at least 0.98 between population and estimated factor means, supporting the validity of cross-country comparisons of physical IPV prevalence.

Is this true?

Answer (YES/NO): YES